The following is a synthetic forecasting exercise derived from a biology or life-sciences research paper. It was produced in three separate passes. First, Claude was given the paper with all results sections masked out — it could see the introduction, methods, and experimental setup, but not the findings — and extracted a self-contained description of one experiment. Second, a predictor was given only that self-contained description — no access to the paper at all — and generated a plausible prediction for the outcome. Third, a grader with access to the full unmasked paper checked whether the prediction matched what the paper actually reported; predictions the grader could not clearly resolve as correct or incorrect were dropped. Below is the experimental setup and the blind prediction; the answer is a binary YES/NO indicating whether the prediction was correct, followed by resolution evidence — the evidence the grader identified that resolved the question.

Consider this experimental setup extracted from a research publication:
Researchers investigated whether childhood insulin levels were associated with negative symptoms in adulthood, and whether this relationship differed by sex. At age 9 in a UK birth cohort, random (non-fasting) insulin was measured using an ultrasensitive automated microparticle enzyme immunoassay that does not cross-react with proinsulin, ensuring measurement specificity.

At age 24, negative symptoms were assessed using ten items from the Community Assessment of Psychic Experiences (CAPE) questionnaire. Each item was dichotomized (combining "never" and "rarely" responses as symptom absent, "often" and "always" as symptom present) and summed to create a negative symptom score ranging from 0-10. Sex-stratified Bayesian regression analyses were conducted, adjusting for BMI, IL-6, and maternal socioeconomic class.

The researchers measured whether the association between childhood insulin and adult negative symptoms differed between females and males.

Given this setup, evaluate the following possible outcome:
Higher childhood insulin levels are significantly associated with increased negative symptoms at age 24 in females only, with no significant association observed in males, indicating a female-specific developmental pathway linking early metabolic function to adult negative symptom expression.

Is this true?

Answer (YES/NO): YES